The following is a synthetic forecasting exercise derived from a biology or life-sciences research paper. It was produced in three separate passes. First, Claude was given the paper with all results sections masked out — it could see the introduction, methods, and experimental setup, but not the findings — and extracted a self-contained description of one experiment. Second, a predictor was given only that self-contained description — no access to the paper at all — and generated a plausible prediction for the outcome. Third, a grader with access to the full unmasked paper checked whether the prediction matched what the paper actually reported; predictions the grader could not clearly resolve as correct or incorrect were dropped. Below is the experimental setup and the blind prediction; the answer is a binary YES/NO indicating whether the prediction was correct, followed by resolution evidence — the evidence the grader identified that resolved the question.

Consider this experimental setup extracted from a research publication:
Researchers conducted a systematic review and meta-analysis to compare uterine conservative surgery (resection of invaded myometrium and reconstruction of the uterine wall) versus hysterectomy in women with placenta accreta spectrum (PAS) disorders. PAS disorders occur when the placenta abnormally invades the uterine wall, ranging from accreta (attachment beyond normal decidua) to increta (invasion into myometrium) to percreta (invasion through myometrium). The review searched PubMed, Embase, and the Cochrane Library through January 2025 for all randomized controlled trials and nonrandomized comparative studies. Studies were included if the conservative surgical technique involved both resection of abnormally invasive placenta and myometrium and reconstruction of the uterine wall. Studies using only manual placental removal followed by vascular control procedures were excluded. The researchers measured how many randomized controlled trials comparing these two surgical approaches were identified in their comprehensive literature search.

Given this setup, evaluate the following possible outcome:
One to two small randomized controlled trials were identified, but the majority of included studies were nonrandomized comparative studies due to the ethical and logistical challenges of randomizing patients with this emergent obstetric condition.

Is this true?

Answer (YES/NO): YES